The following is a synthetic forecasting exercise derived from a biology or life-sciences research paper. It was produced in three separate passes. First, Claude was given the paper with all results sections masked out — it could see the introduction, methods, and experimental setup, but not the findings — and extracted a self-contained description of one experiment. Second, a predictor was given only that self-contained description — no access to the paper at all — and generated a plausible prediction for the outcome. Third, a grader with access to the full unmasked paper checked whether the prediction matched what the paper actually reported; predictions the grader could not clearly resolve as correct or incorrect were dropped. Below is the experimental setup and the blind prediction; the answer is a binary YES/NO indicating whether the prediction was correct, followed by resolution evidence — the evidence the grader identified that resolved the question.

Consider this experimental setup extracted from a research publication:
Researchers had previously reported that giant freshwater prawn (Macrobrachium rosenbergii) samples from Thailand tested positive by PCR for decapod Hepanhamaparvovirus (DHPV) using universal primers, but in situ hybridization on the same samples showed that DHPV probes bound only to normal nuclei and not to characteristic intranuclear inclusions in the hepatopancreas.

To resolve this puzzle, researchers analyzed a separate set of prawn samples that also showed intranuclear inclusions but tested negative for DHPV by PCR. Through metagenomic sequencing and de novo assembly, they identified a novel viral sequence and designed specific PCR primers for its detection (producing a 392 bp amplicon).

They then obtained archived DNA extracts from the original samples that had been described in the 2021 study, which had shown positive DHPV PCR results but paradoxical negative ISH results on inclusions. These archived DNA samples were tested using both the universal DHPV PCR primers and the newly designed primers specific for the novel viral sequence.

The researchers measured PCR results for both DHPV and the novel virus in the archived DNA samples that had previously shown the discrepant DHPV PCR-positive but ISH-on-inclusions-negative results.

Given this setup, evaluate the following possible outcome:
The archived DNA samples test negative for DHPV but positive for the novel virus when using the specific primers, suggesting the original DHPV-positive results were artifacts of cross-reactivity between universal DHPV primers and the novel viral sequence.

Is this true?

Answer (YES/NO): NO